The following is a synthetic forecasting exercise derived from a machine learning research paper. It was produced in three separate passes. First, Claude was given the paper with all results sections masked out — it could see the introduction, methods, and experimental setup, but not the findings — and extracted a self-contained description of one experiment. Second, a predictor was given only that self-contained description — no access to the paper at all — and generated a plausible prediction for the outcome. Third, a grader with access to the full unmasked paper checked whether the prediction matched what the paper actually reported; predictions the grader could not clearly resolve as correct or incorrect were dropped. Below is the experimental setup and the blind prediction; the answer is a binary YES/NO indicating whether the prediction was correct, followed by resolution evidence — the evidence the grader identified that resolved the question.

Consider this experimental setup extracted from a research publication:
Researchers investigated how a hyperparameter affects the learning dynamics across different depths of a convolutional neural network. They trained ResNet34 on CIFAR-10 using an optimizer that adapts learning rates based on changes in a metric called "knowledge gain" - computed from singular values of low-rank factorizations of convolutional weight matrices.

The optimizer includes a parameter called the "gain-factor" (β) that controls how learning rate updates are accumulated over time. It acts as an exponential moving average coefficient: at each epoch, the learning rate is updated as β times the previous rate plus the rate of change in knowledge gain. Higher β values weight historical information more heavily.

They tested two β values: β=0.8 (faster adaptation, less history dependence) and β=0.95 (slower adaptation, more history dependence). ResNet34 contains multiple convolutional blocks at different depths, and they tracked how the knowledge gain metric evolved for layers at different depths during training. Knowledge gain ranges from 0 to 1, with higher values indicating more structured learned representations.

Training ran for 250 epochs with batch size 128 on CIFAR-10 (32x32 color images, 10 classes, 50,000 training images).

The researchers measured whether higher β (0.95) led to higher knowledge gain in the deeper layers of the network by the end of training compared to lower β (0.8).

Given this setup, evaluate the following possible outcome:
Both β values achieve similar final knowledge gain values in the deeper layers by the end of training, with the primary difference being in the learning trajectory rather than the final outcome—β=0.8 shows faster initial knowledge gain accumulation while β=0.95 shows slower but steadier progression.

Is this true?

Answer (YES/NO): NO